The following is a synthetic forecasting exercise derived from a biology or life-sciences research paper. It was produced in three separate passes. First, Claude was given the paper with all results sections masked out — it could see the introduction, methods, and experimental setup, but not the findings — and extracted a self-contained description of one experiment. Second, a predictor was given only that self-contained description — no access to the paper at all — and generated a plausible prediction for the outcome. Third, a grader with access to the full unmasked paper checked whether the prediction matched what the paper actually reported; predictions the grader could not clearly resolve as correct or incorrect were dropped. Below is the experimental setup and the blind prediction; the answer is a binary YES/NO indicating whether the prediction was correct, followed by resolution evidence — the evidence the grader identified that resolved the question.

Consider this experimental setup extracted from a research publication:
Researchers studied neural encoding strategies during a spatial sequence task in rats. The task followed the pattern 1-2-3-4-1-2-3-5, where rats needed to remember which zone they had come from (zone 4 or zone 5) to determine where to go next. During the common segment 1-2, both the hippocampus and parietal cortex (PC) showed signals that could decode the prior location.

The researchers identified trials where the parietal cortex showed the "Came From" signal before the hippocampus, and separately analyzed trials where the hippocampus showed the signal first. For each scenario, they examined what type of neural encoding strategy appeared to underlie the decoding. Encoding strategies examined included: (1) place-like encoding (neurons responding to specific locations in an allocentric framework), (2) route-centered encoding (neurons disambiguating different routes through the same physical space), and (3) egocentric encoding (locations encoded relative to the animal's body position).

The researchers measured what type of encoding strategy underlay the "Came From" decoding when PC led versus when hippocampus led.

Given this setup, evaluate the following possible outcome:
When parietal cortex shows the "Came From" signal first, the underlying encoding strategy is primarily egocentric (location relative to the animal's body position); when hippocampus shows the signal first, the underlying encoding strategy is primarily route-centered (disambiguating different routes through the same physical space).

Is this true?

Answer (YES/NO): NO